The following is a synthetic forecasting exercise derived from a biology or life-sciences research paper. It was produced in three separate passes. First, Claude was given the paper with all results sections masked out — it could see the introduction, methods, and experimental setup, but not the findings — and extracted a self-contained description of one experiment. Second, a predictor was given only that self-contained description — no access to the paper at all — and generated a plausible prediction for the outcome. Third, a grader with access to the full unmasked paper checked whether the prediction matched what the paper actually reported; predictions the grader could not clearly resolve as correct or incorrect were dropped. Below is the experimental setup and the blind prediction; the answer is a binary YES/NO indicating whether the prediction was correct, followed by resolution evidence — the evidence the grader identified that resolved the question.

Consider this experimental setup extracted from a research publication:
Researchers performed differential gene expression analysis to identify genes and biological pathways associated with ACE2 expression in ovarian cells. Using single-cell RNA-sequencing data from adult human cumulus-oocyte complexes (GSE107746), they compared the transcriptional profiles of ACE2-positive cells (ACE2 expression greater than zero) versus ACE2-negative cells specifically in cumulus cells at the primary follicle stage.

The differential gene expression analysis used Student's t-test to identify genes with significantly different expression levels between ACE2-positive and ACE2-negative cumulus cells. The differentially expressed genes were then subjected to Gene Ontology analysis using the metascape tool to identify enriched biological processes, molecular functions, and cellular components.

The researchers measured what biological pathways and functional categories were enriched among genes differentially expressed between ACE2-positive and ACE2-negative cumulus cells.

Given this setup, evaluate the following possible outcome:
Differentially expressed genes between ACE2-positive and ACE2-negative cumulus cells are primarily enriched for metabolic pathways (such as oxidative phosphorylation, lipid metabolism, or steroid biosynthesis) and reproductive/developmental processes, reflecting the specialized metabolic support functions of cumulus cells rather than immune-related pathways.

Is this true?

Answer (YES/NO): NO